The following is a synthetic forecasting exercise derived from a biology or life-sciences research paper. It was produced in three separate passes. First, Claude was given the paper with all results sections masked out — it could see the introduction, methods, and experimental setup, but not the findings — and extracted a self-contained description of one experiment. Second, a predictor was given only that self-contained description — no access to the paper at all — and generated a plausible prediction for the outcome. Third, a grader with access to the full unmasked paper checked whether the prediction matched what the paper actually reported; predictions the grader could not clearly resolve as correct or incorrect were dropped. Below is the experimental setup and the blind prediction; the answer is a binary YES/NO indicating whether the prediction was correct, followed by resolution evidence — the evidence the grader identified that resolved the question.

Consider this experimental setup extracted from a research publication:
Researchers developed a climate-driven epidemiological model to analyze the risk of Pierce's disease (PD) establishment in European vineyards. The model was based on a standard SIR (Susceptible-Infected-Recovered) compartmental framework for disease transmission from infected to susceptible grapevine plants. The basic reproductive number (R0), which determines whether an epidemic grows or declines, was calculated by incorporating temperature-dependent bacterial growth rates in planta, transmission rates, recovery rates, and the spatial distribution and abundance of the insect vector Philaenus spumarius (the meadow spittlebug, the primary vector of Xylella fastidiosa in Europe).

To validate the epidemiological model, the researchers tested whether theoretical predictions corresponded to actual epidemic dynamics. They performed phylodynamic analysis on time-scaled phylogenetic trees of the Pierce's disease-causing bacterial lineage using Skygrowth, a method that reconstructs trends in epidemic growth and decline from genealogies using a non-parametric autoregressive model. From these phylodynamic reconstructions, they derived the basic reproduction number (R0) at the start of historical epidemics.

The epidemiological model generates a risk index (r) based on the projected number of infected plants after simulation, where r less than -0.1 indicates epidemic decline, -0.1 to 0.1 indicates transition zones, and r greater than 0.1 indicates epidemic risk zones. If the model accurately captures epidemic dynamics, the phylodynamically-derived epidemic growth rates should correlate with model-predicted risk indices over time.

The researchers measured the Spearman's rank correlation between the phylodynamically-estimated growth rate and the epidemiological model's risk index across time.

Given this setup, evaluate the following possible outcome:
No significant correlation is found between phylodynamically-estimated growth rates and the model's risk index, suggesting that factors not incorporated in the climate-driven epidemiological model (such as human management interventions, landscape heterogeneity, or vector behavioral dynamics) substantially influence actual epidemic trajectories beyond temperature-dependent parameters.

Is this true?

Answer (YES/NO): NO